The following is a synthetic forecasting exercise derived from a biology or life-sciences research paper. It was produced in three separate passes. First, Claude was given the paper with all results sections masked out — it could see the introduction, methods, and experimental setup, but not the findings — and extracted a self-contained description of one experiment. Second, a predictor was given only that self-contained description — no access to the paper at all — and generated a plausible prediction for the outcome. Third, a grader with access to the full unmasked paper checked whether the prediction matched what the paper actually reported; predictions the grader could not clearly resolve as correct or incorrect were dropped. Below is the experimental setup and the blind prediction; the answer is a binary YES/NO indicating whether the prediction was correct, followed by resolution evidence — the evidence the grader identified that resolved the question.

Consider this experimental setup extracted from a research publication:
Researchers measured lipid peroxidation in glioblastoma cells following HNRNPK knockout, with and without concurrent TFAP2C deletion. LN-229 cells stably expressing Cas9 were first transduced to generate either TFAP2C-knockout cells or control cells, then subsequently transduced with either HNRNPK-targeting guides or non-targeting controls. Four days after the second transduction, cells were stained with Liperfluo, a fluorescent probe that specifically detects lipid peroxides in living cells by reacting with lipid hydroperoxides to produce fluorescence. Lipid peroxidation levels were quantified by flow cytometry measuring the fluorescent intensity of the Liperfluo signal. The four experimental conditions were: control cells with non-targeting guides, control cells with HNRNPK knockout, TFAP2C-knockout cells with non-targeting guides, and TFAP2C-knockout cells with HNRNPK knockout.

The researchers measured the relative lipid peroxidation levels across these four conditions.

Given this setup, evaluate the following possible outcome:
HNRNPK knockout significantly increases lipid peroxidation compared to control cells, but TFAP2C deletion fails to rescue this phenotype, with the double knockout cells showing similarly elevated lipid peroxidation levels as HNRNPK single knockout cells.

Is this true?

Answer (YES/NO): NO